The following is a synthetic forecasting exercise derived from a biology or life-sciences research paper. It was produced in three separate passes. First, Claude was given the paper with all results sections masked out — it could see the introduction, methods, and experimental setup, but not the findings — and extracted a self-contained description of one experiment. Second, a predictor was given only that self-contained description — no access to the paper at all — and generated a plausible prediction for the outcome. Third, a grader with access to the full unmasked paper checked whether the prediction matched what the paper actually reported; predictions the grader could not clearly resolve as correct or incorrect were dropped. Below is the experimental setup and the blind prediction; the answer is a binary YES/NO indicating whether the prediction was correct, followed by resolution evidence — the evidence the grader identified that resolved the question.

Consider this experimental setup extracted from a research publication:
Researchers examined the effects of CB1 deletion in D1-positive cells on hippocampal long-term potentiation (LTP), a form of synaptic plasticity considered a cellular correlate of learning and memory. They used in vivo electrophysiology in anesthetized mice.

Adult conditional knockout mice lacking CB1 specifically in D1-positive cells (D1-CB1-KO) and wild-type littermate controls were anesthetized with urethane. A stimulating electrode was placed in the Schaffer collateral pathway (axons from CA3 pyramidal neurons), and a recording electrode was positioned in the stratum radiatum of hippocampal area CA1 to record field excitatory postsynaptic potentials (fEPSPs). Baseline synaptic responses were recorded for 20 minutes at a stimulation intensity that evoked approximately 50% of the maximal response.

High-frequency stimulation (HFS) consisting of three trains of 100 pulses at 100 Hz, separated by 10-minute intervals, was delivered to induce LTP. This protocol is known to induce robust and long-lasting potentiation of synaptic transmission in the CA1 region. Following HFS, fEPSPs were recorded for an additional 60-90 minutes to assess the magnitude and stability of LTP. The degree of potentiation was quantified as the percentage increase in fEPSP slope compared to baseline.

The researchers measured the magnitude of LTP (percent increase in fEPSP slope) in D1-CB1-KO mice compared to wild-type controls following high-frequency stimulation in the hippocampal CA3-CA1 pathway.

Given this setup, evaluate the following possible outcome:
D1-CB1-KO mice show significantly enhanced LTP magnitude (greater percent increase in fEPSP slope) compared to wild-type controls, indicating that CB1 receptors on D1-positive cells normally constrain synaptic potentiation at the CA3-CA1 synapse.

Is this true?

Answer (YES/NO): NO